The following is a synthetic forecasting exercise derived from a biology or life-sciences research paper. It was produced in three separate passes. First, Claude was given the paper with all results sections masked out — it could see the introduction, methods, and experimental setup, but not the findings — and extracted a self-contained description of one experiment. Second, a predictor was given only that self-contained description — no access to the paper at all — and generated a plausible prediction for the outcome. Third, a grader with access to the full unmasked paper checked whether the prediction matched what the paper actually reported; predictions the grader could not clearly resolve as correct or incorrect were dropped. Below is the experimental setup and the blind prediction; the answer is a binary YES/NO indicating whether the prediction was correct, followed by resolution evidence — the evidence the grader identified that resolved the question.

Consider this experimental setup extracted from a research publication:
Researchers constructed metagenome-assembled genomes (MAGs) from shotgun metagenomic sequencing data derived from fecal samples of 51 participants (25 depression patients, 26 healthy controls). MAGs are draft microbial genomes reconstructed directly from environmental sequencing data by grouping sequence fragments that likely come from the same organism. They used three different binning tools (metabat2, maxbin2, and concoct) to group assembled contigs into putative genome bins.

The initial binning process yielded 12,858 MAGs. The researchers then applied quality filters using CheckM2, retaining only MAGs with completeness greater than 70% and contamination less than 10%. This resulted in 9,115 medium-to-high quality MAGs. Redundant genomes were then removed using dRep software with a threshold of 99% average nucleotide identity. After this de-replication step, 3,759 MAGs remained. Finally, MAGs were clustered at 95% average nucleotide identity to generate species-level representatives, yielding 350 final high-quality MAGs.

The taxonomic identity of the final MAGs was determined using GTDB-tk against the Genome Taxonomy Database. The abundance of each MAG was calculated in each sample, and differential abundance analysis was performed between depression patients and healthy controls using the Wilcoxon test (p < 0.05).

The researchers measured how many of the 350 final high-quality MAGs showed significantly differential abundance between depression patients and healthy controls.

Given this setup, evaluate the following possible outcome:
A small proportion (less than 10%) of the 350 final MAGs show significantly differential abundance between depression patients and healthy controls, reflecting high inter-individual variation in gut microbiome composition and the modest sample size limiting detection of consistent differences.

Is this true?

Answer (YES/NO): NO